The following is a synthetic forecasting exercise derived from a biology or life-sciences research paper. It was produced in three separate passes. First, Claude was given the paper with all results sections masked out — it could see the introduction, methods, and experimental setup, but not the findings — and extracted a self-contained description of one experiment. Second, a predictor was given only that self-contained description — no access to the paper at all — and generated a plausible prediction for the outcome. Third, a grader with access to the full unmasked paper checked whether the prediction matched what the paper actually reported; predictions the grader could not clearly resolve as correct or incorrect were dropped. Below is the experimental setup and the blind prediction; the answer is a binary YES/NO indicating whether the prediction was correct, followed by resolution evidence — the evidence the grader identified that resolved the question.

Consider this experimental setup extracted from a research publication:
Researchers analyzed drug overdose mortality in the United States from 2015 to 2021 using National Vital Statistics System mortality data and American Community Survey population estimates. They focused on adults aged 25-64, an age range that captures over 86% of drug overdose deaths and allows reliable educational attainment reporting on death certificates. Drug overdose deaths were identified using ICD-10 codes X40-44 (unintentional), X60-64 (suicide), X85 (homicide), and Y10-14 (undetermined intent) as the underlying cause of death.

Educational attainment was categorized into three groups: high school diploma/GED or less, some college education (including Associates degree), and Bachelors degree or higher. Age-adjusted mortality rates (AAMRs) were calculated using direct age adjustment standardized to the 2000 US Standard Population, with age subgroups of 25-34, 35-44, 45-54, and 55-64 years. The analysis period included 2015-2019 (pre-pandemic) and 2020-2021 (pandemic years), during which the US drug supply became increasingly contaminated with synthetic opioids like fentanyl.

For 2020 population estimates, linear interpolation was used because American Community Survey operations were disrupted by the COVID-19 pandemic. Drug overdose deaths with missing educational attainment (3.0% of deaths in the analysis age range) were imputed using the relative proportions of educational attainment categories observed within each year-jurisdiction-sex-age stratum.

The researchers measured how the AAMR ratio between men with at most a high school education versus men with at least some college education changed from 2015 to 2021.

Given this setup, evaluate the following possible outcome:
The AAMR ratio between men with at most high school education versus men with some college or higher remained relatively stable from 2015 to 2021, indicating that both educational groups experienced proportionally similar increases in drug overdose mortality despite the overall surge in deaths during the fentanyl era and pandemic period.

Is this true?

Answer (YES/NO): NO